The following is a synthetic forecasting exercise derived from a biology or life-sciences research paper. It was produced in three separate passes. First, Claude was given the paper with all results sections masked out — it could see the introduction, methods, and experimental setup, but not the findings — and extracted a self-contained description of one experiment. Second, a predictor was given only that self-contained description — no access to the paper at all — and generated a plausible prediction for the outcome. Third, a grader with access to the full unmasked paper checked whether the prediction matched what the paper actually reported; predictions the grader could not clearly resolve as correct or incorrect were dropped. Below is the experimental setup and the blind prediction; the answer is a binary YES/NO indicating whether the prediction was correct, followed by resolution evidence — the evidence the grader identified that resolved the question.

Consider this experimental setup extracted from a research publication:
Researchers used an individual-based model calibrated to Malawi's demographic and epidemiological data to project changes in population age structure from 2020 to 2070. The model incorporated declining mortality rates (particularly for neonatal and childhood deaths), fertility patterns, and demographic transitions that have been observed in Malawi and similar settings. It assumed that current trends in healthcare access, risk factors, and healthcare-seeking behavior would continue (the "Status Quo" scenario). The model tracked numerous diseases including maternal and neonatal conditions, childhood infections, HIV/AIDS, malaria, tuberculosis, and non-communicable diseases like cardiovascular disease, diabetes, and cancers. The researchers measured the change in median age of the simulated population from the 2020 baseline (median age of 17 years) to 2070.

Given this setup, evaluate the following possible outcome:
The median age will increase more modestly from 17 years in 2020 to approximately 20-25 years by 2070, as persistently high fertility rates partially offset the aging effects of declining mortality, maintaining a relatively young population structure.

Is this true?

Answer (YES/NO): YES